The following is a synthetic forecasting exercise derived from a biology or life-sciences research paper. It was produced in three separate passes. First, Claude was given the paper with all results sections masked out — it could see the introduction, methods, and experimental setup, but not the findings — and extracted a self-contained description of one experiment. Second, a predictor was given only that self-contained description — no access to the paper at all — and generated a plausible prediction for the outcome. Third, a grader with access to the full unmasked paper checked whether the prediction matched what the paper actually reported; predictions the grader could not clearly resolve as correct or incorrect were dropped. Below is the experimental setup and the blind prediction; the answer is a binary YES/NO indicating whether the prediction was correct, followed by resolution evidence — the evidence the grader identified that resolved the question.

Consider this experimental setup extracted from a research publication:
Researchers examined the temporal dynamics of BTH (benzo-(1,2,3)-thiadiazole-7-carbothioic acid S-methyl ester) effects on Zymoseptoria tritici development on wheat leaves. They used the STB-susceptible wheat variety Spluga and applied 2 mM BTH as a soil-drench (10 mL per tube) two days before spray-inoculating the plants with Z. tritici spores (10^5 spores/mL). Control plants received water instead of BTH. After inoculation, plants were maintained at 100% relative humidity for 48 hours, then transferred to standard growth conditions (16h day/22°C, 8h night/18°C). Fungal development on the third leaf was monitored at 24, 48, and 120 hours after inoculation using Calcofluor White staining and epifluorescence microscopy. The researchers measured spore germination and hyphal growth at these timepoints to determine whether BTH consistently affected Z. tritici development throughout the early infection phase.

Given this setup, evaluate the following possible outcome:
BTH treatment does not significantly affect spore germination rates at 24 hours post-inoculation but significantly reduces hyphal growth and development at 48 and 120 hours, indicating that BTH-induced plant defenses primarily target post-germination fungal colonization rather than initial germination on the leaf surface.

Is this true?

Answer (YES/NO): NO